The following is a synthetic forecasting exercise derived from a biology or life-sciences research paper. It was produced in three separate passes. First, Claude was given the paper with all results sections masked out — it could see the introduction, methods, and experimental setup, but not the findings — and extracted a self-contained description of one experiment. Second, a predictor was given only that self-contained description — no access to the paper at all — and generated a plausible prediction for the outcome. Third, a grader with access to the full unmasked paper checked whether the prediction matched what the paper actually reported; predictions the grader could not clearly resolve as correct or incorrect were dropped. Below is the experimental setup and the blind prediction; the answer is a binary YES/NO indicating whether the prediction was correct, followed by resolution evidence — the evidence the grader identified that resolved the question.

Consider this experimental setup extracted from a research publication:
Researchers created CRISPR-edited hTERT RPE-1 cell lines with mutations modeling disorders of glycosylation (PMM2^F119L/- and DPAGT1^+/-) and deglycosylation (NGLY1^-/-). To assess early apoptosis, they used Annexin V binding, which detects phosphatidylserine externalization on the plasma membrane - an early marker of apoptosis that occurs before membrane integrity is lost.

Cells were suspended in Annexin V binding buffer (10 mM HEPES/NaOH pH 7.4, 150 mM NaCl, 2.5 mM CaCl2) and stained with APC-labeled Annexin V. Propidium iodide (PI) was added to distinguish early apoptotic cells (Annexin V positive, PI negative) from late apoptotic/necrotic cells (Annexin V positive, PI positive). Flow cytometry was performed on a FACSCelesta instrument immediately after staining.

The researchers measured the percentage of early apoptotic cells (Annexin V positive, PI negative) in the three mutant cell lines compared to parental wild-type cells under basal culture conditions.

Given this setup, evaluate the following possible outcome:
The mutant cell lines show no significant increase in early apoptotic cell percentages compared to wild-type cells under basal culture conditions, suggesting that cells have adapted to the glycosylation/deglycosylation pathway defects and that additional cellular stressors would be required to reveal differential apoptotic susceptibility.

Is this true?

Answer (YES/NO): NO